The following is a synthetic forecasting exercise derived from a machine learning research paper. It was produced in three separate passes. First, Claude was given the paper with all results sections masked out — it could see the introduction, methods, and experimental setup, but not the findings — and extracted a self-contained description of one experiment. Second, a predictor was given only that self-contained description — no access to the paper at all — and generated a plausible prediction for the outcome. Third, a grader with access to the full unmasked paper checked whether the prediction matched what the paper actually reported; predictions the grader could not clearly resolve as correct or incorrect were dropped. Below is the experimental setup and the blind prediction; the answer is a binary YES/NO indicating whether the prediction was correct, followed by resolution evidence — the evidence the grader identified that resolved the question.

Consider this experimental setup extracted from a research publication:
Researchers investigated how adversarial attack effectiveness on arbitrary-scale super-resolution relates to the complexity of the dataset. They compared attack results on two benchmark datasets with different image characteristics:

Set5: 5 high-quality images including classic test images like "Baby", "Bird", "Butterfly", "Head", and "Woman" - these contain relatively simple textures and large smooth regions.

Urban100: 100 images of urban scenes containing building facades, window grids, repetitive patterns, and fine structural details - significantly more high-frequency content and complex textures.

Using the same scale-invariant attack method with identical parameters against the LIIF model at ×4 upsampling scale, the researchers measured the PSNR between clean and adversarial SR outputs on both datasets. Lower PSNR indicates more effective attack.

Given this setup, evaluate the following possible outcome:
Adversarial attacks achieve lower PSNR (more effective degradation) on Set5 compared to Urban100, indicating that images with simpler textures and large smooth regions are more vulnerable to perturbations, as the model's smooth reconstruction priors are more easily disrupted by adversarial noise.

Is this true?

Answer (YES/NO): NO